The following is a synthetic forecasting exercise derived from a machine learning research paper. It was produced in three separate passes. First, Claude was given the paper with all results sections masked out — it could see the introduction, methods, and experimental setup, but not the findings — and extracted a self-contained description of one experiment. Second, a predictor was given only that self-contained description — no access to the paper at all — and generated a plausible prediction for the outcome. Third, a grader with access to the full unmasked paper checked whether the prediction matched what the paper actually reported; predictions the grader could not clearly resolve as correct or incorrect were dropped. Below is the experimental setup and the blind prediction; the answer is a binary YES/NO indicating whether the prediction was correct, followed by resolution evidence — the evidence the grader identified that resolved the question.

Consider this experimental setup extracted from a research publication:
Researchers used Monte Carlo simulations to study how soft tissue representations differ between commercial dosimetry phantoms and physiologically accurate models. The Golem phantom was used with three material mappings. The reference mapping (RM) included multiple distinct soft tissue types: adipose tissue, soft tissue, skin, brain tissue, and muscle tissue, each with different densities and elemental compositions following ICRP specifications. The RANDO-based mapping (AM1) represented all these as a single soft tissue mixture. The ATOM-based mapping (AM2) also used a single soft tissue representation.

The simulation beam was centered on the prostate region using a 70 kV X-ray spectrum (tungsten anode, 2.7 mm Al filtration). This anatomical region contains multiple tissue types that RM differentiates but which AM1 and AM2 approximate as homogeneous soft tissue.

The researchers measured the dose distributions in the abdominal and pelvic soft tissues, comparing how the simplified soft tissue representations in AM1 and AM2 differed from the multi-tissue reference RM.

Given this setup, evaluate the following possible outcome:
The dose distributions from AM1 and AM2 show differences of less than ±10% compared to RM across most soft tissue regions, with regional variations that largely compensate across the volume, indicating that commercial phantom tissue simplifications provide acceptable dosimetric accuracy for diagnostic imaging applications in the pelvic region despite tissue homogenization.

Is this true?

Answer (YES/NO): NO